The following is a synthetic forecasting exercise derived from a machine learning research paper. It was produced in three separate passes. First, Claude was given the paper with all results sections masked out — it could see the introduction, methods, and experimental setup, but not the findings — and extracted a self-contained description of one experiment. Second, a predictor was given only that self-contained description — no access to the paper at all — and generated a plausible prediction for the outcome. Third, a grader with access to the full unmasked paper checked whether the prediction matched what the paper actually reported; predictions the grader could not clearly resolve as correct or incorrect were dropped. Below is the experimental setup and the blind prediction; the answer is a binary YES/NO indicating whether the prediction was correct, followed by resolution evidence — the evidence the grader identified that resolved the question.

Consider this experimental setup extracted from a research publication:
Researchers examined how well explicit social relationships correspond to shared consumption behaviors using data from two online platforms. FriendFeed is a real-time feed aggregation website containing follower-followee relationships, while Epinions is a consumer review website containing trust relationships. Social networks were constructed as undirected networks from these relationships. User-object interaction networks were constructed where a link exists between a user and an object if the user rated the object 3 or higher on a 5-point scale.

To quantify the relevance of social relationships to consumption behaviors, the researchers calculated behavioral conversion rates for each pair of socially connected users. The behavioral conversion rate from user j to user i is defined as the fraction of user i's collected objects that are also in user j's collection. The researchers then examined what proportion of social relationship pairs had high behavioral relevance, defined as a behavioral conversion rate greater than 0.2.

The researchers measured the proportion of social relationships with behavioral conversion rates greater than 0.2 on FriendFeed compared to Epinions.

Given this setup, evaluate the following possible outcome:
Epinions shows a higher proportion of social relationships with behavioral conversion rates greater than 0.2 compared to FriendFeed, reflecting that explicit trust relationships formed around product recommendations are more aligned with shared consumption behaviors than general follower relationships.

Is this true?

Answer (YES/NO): NO